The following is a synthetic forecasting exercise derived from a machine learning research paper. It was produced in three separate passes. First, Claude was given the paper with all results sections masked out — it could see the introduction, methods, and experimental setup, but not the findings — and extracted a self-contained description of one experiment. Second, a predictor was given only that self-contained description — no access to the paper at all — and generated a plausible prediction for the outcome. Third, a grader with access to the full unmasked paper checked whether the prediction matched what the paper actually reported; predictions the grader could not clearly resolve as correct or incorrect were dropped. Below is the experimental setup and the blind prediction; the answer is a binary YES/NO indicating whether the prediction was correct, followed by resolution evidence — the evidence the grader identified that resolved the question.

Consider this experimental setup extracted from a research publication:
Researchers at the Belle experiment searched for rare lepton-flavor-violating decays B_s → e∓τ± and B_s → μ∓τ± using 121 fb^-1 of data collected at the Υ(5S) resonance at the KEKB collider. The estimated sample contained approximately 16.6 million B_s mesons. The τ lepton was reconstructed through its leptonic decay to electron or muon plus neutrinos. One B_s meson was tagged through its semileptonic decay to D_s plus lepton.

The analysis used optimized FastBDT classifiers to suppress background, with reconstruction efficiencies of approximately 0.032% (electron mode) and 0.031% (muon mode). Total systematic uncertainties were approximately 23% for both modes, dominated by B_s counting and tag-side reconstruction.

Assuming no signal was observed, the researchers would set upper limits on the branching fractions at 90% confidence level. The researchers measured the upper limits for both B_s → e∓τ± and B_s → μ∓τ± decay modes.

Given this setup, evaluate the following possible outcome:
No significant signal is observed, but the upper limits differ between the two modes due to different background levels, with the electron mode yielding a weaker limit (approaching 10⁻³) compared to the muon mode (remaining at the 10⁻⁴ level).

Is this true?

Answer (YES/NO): NO